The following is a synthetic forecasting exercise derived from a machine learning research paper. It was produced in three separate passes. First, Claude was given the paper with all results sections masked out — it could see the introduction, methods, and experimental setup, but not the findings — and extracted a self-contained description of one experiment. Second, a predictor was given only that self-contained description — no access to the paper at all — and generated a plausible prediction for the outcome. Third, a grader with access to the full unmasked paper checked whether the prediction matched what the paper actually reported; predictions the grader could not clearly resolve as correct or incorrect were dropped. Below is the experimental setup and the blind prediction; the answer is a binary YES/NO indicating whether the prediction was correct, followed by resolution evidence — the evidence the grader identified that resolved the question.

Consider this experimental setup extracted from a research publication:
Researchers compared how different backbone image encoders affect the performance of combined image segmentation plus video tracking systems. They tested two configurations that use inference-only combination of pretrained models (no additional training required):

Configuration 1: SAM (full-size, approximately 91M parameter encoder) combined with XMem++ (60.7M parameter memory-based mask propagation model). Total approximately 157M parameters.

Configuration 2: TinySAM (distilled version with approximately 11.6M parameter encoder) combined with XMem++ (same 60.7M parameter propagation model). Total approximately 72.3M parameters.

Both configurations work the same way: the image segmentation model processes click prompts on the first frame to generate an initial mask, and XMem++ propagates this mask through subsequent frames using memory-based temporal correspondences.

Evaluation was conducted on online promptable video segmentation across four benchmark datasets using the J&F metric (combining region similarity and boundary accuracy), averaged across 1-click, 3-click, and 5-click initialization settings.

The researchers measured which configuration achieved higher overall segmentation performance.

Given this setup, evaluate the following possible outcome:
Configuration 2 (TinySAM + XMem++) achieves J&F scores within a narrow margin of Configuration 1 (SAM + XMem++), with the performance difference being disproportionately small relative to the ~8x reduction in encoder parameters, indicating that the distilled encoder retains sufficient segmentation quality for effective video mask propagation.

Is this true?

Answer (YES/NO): NO